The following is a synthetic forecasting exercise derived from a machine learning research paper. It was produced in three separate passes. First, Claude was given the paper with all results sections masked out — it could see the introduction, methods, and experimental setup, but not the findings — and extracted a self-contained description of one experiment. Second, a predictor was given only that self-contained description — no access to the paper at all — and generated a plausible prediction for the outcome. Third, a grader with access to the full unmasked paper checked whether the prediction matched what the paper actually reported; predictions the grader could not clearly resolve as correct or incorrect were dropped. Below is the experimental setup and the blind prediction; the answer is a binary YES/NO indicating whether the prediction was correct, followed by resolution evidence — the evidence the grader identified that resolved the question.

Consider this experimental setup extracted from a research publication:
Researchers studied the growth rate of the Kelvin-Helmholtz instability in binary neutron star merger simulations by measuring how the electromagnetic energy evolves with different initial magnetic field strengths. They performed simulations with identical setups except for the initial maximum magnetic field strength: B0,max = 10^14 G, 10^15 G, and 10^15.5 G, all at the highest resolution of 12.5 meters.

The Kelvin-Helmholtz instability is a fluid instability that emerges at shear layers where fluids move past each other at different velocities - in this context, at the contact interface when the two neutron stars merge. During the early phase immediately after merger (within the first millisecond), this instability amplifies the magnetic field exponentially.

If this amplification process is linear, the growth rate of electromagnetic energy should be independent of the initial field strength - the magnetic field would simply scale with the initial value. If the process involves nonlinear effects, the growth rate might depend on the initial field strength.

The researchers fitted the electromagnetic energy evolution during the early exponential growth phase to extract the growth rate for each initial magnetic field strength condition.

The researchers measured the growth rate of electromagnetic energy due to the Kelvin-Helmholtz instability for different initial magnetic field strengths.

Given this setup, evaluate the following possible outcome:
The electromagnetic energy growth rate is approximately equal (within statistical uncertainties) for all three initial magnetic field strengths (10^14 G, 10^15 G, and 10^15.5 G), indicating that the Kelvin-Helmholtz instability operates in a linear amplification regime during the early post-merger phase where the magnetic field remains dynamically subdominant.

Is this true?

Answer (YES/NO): YES